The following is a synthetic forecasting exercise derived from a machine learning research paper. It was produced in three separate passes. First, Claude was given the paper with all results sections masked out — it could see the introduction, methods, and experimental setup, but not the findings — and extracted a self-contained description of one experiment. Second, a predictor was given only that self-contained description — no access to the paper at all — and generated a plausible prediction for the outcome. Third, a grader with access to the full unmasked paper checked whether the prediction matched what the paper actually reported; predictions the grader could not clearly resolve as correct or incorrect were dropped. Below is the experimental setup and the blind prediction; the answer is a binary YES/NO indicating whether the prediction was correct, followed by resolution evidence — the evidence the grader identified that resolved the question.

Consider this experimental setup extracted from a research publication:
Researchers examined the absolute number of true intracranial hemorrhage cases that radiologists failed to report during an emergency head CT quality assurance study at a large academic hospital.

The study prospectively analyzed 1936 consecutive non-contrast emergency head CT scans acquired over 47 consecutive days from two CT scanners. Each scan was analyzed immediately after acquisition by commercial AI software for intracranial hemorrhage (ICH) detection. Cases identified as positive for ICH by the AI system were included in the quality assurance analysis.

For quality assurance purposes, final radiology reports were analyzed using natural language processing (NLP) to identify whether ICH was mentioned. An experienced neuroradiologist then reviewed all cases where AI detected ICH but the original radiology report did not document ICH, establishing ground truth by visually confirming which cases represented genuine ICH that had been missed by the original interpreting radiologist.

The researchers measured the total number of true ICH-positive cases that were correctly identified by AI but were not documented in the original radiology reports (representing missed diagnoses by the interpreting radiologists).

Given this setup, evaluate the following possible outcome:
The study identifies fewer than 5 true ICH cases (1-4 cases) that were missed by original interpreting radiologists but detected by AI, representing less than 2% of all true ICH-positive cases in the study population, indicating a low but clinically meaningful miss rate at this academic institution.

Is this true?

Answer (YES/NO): NO